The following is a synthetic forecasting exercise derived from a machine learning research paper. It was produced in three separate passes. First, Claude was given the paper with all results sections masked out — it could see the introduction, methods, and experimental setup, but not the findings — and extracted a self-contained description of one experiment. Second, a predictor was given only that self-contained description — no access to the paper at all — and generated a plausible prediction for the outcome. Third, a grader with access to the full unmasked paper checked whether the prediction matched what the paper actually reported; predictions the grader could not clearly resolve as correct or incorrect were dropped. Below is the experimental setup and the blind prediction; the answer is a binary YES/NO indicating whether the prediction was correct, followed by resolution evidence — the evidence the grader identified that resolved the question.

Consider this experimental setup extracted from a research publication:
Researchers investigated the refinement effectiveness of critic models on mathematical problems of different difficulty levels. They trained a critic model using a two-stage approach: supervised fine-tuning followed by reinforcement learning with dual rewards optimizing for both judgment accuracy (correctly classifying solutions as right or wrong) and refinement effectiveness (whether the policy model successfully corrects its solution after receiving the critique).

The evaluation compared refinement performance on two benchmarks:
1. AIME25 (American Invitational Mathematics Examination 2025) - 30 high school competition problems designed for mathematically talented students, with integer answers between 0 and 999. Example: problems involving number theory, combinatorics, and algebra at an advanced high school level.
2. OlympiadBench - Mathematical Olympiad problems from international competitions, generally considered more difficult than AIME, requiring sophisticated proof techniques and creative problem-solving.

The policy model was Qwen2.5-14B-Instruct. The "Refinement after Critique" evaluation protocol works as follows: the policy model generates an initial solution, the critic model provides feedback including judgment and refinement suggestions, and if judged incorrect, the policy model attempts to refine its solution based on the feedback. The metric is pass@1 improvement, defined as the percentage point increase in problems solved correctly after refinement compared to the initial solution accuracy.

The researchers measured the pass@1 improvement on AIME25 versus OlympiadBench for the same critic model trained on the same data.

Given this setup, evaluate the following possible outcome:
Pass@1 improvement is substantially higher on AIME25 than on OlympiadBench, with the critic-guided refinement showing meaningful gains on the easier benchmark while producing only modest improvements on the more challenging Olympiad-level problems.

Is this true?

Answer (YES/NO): NO